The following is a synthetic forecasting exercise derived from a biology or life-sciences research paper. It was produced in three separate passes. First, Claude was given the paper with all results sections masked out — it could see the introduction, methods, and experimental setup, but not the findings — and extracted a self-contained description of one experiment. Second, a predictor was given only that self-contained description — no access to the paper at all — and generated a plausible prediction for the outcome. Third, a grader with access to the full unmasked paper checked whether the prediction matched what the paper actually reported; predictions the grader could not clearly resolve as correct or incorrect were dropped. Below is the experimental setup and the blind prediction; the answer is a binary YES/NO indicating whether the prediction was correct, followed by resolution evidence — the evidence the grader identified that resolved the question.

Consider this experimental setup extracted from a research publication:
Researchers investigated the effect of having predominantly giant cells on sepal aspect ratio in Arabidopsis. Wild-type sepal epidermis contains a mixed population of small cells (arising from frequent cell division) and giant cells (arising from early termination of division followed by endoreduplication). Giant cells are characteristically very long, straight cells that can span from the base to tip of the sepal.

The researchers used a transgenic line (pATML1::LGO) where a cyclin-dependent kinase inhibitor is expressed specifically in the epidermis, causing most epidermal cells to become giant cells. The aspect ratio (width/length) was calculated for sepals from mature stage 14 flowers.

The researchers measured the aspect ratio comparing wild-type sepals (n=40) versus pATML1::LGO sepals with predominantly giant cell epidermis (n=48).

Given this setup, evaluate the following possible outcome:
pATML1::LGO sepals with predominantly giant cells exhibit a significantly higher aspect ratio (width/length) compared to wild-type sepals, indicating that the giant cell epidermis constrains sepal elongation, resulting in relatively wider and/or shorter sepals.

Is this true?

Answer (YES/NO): NO